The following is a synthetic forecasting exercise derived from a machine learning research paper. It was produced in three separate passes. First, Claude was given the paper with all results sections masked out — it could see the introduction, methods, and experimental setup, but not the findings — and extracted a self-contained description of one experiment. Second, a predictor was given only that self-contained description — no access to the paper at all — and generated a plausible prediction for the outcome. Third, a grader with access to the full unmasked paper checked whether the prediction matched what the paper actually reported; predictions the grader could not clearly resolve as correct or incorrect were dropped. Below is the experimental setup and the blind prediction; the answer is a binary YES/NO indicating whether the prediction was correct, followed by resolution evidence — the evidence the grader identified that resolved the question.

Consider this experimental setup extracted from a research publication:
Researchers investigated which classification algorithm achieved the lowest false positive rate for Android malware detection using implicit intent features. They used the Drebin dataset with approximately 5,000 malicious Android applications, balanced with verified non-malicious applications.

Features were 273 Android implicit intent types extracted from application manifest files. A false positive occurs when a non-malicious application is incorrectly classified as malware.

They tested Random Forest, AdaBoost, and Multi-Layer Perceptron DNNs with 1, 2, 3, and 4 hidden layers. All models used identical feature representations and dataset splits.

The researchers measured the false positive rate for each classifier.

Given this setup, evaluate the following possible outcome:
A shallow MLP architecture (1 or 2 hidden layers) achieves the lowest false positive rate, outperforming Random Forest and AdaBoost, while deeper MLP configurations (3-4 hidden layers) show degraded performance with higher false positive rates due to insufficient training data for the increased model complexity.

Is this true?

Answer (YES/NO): NO